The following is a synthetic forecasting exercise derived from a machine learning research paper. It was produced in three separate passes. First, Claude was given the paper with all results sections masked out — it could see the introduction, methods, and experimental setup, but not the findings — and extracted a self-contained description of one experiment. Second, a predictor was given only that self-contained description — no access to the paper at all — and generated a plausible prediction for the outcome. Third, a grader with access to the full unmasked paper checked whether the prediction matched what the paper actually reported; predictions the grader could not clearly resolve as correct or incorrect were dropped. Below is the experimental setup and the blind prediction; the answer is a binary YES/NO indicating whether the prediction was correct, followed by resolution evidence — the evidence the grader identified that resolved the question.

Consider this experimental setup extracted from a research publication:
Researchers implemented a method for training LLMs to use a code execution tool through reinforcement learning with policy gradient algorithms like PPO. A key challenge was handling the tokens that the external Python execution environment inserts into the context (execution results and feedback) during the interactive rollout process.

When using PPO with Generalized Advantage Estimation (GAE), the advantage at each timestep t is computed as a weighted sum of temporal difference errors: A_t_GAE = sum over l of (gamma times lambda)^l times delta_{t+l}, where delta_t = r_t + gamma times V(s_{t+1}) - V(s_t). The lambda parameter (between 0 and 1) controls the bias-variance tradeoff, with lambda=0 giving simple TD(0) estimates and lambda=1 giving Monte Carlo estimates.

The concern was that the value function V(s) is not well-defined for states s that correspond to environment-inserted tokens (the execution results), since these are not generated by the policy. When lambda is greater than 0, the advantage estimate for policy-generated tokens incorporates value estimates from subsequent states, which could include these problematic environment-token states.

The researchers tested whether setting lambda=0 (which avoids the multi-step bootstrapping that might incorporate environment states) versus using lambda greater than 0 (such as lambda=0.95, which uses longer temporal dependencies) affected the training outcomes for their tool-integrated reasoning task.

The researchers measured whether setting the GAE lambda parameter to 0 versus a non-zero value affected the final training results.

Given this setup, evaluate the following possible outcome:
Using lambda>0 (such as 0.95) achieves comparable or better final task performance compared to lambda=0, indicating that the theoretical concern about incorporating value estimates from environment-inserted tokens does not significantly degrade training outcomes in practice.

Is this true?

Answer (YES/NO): YES